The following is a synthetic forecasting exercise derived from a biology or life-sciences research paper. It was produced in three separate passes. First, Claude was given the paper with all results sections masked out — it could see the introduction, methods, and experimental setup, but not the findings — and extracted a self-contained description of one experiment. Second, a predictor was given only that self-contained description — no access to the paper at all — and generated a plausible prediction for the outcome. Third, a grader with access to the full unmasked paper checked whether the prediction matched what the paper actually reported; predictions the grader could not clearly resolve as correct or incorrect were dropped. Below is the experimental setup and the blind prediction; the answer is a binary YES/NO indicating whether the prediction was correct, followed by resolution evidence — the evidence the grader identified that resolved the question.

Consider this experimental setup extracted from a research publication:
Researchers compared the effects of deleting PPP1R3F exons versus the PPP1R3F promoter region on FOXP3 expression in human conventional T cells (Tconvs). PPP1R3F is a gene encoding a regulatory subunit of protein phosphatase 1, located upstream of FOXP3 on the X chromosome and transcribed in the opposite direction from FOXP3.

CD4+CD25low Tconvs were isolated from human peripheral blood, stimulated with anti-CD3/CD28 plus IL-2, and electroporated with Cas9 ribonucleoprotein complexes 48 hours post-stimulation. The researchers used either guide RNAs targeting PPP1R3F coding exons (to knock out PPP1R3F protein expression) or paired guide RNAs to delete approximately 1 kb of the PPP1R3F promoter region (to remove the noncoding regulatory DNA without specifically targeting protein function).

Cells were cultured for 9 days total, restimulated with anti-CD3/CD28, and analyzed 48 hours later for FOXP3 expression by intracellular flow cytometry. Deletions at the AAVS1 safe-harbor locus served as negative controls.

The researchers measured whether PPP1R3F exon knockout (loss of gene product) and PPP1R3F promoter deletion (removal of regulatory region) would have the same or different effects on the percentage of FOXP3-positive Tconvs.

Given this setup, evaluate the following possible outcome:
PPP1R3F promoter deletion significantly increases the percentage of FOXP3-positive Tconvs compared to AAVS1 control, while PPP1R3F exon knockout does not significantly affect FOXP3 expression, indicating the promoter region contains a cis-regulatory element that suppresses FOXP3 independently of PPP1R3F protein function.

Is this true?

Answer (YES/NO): YES